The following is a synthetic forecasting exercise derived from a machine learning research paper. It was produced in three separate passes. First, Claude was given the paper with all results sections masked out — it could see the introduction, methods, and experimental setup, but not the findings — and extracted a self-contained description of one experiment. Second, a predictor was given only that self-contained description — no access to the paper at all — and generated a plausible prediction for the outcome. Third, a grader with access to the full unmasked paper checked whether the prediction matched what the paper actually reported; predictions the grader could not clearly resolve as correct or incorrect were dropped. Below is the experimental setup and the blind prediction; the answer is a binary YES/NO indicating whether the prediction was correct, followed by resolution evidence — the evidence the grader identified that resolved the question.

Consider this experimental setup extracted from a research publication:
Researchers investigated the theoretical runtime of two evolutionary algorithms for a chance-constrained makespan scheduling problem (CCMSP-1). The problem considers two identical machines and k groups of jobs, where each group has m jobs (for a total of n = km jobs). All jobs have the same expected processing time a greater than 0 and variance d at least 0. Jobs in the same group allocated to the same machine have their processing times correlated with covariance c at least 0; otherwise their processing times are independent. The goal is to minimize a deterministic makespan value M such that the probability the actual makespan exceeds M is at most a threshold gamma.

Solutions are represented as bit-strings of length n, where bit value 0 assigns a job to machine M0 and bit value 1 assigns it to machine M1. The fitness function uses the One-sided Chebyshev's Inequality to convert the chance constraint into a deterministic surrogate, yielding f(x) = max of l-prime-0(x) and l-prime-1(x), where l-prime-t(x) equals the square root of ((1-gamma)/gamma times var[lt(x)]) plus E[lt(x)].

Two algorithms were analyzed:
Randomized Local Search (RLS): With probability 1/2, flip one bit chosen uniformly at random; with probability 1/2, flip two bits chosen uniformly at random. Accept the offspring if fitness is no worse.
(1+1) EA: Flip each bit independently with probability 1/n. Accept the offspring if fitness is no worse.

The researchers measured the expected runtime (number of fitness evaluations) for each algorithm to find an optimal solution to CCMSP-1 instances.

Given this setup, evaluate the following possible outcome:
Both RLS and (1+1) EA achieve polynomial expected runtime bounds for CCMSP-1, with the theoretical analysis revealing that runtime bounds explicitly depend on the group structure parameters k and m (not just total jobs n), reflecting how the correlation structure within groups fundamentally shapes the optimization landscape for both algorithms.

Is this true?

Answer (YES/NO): YES